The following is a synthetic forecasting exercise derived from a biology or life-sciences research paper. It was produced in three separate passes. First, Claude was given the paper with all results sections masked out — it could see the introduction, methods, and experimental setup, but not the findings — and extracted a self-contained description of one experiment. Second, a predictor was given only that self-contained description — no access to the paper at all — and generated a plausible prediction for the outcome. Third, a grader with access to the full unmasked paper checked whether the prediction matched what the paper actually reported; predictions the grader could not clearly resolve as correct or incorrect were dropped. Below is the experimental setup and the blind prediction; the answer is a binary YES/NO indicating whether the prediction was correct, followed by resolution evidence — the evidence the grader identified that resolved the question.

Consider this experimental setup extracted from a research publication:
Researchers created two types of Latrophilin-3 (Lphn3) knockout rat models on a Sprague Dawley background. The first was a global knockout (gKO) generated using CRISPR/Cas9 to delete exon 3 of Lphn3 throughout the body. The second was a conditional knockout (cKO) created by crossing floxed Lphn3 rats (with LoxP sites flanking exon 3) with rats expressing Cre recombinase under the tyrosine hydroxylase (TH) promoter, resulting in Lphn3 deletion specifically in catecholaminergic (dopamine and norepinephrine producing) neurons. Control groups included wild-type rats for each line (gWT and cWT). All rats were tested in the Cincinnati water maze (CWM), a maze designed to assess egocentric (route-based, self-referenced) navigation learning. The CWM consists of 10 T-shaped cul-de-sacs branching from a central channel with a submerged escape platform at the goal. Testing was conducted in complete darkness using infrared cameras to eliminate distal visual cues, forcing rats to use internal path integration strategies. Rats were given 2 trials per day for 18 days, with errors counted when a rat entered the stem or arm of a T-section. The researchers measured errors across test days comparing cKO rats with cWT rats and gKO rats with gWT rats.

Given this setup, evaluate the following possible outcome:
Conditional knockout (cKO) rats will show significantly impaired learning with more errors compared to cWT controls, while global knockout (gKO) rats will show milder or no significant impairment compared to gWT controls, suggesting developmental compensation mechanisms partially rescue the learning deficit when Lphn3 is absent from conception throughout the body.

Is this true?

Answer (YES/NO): NO